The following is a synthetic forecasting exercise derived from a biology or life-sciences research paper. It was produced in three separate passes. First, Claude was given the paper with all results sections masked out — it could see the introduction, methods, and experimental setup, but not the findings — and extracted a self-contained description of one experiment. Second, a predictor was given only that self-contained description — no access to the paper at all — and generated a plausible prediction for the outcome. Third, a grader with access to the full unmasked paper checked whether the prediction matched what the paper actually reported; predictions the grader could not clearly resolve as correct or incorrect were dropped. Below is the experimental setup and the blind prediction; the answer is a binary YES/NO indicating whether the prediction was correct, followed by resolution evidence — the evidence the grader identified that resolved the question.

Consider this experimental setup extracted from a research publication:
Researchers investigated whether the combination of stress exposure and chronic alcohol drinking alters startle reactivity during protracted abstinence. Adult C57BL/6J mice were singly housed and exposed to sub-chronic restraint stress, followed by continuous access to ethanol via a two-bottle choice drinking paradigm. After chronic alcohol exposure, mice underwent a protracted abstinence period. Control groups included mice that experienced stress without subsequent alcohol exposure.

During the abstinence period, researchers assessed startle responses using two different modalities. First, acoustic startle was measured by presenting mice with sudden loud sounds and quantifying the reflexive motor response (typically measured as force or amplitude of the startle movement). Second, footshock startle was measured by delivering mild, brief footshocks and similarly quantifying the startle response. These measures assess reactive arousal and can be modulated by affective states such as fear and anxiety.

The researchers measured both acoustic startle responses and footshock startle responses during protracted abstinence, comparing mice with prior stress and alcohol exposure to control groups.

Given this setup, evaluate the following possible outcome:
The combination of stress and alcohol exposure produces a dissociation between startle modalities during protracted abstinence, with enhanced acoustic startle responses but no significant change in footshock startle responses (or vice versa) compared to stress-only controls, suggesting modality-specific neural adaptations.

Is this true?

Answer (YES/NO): NO